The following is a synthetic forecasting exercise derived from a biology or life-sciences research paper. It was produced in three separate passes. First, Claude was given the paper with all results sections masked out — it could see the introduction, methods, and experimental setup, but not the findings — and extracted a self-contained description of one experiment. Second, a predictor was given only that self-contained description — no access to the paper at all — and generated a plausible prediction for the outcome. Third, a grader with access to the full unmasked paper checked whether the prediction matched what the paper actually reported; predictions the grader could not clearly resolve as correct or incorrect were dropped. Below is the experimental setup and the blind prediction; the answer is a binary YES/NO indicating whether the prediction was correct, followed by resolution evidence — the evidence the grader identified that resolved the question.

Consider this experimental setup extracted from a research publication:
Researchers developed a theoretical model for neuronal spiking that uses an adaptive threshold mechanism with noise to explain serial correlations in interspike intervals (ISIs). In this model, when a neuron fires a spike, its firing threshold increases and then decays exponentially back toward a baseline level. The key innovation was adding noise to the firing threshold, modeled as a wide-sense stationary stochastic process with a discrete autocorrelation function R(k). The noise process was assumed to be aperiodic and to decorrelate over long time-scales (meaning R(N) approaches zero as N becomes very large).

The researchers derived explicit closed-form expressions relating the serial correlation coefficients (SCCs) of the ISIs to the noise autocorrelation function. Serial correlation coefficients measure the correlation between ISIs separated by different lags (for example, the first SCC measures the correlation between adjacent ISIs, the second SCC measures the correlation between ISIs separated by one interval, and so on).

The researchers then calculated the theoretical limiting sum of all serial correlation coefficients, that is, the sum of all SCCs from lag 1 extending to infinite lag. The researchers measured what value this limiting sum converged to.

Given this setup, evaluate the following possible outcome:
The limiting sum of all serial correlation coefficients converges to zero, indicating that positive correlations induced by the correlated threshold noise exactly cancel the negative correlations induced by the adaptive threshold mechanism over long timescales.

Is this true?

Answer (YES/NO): NO